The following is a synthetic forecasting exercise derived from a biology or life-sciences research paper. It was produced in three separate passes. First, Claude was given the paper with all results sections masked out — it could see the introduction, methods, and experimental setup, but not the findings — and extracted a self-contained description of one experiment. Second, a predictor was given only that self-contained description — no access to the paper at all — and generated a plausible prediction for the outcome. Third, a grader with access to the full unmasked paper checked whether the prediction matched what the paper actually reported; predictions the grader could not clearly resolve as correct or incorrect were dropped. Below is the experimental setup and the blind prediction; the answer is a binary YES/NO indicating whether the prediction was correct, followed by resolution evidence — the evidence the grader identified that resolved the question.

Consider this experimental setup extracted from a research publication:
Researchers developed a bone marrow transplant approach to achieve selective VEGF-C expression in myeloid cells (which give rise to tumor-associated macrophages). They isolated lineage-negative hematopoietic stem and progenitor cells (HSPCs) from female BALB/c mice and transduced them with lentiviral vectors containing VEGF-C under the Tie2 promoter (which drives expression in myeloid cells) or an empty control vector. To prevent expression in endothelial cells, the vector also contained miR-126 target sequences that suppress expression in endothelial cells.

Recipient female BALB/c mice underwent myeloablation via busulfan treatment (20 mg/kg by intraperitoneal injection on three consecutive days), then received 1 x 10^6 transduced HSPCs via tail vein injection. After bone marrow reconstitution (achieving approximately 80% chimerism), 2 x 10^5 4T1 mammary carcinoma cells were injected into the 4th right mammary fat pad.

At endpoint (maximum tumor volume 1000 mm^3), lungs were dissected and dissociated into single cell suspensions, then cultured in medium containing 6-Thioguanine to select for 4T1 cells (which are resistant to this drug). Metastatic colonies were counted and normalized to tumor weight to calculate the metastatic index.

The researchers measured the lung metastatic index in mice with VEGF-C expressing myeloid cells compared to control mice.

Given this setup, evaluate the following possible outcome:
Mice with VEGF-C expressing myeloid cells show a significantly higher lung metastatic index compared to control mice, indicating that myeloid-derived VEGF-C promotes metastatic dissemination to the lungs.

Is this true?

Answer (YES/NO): NO